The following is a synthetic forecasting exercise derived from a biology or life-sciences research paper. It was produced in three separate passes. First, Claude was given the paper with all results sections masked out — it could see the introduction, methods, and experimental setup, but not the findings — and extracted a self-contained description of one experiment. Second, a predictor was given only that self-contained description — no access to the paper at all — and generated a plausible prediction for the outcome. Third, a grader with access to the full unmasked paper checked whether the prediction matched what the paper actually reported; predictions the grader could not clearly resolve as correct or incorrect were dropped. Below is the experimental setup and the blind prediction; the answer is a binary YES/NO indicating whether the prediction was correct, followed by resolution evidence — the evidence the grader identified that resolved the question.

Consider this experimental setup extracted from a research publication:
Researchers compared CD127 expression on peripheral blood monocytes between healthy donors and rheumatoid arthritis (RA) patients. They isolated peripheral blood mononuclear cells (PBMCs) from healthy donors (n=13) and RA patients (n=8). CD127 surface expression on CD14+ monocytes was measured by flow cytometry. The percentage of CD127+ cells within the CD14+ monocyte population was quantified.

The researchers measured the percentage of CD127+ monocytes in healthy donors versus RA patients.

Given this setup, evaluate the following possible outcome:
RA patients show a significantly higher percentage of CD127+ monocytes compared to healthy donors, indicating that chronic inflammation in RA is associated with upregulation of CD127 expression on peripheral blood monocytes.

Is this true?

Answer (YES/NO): YES